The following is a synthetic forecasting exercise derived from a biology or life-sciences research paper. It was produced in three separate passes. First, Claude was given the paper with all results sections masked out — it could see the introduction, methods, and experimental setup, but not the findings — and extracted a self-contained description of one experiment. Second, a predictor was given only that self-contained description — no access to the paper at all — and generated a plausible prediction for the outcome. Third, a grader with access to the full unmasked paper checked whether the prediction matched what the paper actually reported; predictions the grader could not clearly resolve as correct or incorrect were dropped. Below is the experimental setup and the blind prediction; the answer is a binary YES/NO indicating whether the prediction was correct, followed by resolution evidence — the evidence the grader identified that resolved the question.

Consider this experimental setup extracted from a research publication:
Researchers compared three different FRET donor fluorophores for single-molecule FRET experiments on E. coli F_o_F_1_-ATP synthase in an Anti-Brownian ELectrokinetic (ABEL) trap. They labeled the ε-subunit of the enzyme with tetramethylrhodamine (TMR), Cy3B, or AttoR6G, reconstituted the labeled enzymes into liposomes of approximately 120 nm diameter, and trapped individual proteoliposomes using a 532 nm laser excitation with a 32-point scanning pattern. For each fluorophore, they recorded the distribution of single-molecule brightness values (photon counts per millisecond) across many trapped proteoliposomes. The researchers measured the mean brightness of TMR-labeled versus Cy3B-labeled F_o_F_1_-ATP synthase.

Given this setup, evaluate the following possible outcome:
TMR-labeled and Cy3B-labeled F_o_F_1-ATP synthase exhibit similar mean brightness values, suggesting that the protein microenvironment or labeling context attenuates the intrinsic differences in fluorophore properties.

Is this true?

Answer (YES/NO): NO